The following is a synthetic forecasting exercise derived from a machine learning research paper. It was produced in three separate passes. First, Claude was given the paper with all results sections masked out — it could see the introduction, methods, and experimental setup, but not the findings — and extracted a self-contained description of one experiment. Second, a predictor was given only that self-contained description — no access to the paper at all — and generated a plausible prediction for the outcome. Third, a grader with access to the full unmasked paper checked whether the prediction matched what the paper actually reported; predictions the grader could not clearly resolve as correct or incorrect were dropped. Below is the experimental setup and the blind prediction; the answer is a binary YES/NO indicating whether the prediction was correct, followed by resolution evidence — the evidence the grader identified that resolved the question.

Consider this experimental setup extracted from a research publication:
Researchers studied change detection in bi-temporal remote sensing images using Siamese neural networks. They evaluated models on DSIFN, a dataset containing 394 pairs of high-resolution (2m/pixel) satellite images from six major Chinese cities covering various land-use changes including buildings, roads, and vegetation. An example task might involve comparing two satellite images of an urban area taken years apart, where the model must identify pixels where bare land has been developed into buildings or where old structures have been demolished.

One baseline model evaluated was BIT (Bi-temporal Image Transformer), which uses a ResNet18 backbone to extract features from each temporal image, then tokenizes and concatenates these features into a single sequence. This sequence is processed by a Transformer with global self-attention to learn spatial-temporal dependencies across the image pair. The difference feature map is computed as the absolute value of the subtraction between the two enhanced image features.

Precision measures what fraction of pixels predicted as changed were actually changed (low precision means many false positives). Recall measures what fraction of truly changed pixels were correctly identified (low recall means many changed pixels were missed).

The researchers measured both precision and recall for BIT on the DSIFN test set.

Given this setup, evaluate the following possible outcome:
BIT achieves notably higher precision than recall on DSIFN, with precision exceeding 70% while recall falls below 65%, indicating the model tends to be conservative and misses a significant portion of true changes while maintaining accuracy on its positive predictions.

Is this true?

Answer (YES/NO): NO